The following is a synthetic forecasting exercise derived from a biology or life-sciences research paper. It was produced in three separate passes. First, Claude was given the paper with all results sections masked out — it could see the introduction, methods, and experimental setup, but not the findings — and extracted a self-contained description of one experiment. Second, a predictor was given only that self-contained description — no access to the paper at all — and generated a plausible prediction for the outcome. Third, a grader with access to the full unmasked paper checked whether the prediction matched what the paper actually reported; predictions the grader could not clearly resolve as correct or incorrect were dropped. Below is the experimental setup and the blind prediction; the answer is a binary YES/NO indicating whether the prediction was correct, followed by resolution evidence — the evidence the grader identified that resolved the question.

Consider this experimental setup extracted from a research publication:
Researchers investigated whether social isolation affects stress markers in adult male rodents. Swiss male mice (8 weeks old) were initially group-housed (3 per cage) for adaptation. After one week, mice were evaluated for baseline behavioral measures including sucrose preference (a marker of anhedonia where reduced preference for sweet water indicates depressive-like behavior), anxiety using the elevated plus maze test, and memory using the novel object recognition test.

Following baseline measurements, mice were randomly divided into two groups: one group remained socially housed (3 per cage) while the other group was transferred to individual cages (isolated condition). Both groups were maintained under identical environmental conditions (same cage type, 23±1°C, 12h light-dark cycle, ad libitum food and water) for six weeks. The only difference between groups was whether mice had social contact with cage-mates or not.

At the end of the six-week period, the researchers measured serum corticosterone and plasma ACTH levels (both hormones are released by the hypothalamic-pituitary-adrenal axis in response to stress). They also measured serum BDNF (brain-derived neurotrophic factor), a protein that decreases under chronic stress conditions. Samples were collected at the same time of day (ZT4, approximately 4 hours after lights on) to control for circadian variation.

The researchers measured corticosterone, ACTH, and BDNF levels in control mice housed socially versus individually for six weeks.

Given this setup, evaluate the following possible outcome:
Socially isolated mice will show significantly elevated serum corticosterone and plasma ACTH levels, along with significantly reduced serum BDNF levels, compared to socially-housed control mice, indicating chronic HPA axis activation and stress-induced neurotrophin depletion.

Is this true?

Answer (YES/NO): YES